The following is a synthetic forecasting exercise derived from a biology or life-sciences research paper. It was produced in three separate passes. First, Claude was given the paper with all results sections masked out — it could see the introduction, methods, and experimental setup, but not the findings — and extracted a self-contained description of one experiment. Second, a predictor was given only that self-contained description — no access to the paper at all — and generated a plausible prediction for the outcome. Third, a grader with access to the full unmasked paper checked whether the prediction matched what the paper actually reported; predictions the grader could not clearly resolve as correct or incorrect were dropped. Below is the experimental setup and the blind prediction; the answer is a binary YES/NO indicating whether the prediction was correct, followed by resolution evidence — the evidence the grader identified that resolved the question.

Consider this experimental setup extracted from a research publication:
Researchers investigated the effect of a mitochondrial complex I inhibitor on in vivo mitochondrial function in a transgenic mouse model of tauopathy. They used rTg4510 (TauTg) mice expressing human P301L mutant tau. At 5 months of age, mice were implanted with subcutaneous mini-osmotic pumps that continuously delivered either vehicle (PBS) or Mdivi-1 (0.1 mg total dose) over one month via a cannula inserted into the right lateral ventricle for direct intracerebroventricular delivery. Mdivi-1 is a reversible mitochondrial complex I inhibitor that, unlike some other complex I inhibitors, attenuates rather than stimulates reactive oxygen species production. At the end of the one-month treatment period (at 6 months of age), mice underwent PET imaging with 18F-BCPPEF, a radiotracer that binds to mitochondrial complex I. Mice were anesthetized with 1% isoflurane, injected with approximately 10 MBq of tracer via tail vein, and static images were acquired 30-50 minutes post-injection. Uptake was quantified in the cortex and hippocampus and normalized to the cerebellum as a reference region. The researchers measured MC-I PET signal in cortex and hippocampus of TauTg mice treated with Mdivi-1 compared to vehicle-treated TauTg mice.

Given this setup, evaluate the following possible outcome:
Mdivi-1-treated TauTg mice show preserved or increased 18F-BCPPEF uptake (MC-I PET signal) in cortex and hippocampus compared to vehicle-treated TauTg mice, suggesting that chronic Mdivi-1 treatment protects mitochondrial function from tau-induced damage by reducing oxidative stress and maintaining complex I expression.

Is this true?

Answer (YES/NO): NO